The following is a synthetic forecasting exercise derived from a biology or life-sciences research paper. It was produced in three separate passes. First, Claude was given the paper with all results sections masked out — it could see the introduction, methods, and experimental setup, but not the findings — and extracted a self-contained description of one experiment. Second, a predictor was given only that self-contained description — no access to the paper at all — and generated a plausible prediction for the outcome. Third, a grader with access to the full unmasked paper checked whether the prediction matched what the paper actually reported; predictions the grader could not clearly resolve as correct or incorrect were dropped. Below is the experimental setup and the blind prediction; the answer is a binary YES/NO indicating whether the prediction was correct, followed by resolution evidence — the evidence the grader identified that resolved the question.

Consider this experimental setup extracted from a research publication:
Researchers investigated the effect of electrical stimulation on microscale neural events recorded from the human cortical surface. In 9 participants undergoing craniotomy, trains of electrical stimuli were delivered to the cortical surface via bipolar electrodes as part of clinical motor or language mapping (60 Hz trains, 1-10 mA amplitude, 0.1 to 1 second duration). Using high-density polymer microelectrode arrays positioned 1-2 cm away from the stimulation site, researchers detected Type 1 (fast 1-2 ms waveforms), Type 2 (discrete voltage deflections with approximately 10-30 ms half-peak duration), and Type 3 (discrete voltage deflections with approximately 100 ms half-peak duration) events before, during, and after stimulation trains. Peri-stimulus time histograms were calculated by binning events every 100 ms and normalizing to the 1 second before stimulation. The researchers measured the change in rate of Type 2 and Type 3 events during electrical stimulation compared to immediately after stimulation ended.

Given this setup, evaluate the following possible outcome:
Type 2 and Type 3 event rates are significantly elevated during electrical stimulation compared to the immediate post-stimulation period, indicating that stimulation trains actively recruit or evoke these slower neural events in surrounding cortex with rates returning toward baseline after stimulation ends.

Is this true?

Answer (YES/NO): NO